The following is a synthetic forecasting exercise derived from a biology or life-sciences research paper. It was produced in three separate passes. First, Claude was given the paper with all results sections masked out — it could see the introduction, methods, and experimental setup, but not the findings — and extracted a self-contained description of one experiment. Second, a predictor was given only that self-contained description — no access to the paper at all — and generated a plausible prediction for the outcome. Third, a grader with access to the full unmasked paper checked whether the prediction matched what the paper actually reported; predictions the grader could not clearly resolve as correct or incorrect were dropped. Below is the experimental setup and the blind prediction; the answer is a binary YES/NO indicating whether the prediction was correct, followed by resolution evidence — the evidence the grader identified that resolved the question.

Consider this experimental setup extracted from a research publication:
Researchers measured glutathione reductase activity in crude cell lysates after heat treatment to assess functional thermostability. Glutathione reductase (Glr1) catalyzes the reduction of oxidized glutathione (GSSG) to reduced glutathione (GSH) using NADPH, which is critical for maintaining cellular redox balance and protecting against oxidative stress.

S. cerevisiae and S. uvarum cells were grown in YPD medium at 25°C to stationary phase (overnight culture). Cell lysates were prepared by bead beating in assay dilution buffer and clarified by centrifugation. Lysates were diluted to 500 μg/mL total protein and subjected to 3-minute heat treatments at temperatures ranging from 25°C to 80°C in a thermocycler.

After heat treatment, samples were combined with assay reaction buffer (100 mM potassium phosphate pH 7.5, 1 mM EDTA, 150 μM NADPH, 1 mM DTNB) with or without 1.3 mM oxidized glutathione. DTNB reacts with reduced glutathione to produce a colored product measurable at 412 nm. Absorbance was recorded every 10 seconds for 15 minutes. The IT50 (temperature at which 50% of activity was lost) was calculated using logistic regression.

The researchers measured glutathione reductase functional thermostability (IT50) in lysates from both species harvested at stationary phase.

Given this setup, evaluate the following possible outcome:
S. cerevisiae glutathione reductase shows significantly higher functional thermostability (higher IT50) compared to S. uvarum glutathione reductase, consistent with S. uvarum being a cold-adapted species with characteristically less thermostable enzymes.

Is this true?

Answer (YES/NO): YES